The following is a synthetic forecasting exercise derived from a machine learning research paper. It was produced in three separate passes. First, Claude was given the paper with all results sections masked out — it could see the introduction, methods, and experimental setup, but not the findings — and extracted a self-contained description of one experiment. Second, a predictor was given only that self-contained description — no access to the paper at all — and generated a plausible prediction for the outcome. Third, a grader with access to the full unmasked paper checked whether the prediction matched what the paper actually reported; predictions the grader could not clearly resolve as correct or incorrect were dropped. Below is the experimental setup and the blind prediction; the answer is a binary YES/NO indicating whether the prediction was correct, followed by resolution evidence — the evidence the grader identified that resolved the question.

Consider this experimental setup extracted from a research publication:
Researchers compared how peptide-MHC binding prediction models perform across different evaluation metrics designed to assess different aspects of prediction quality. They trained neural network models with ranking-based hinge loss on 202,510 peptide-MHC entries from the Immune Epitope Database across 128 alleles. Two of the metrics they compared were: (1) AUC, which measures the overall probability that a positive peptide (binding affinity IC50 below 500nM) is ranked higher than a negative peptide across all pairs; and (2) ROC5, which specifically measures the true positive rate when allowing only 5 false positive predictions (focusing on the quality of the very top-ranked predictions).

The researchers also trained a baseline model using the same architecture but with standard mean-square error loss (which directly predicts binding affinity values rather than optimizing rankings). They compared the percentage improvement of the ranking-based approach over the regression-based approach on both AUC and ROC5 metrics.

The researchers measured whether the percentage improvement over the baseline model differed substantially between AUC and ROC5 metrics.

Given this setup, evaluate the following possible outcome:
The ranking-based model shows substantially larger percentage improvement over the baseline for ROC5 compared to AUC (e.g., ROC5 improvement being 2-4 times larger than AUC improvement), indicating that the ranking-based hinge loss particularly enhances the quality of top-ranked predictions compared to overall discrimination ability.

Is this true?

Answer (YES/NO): YES